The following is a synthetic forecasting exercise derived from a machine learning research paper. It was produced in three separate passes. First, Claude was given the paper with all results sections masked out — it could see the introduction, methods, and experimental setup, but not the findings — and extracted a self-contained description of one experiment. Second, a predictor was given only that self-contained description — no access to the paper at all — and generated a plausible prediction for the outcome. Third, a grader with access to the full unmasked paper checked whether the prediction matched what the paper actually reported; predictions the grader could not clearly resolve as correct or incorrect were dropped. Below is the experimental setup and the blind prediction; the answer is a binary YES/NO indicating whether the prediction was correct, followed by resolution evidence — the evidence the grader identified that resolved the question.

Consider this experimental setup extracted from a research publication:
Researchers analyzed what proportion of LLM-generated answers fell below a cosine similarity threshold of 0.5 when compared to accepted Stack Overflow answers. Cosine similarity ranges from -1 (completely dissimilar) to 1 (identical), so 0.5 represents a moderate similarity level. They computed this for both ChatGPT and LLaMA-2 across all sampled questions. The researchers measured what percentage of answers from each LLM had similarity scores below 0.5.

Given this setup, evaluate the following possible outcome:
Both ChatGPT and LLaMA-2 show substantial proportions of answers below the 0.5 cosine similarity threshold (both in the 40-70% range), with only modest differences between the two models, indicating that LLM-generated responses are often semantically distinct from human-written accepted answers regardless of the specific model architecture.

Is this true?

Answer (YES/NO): NO